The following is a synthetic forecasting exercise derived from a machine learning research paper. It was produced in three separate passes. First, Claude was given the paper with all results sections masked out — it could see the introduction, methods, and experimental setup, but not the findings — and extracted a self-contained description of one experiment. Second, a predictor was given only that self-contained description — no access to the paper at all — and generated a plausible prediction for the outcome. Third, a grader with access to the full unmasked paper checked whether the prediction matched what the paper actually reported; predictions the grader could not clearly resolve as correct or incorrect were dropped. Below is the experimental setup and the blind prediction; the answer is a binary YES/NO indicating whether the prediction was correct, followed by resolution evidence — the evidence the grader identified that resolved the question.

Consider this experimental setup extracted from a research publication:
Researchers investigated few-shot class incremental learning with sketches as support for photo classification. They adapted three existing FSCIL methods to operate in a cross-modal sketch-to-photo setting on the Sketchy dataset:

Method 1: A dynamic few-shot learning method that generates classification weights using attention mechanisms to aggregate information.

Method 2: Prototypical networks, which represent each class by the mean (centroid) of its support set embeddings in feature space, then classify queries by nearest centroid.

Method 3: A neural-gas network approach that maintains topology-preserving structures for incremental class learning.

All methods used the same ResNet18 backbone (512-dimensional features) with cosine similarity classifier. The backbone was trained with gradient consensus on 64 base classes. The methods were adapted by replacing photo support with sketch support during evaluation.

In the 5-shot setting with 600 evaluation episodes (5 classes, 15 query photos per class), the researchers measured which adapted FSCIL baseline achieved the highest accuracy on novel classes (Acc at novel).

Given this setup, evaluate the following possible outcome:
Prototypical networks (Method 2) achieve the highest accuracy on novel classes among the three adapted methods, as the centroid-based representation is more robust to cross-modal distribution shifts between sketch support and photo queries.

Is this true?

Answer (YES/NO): NO